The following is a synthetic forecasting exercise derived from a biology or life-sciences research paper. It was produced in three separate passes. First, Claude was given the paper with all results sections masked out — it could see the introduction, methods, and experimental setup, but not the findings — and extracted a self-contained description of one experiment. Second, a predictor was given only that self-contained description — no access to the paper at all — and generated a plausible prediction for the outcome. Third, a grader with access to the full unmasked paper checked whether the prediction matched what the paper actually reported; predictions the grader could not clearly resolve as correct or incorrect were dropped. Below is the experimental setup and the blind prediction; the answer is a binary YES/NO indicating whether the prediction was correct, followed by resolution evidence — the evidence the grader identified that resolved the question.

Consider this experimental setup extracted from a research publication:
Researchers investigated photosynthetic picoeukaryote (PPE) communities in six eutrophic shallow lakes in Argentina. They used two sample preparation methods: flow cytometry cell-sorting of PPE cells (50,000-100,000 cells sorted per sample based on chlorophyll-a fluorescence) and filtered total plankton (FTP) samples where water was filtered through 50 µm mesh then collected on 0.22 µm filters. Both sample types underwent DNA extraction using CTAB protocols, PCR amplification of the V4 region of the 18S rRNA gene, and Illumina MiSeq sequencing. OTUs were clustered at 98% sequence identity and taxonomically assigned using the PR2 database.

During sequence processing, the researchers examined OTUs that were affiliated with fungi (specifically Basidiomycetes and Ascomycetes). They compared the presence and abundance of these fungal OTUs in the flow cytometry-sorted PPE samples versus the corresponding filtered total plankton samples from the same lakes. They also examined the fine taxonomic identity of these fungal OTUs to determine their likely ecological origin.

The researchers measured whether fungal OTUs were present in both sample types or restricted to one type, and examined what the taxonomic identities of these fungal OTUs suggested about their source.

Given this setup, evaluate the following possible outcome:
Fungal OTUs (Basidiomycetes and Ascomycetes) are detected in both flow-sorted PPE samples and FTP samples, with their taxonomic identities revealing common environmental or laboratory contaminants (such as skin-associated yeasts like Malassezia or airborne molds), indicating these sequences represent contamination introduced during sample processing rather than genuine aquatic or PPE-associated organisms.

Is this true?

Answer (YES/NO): NO